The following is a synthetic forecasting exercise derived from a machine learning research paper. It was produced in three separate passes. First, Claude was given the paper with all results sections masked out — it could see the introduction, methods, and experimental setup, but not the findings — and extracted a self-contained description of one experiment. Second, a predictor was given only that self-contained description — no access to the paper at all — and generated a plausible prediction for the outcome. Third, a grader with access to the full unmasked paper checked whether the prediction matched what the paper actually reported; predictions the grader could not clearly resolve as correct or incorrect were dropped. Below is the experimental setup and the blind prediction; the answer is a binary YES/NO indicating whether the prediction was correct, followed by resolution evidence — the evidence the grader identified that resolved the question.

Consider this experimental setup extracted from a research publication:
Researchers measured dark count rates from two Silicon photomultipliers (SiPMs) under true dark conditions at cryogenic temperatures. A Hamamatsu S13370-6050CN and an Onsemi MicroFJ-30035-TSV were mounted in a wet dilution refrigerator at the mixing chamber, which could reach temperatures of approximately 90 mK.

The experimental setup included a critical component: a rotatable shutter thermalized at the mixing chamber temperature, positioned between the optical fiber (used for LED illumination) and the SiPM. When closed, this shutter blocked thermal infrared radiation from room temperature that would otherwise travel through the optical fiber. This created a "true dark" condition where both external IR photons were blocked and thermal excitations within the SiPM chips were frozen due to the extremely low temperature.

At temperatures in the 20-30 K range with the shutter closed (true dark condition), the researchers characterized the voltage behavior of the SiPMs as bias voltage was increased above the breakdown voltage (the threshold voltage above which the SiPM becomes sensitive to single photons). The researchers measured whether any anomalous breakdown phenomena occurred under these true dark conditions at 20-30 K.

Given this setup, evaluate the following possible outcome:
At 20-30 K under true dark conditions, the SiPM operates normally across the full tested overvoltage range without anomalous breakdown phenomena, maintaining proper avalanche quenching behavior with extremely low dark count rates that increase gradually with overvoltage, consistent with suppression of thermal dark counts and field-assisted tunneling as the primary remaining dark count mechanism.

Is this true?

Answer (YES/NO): NO